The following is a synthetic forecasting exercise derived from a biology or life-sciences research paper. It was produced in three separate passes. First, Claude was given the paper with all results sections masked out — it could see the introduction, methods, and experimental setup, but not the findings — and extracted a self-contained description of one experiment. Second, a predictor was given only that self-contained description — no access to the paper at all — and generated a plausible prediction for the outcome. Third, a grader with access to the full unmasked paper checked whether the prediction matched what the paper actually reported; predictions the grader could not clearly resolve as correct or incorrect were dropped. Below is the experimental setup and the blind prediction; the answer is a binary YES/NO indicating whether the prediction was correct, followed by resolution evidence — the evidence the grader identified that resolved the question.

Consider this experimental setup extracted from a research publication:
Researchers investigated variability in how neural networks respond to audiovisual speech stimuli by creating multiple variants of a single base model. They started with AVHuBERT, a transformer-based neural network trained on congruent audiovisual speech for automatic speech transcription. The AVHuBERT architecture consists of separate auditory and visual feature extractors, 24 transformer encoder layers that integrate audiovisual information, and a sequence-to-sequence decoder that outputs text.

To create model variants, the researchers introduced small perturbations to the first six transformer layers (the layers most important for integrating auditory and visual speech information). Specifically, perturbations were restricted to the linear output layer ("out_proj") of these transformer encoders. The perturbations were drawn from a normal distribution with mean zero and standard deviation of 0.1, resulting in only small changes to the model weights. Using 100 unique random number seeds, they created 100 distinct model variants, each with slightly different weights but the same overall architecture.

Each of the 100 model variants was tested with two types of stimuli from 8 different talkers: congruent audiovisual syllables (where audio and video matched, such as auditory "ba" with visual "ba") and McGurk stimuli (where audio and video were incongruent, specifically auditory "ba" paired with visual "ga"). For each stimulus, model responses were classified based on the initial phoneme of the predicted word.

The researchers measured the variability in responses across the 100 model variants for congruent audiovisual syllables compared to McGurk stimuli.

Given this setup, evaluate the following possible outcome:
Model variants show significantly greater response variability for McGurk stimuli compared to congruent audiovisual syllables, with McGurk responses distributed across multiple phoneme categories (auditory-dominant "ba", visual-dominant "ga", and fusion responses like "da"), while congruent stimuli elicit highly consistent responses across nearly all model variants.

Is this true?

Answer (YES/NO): NO